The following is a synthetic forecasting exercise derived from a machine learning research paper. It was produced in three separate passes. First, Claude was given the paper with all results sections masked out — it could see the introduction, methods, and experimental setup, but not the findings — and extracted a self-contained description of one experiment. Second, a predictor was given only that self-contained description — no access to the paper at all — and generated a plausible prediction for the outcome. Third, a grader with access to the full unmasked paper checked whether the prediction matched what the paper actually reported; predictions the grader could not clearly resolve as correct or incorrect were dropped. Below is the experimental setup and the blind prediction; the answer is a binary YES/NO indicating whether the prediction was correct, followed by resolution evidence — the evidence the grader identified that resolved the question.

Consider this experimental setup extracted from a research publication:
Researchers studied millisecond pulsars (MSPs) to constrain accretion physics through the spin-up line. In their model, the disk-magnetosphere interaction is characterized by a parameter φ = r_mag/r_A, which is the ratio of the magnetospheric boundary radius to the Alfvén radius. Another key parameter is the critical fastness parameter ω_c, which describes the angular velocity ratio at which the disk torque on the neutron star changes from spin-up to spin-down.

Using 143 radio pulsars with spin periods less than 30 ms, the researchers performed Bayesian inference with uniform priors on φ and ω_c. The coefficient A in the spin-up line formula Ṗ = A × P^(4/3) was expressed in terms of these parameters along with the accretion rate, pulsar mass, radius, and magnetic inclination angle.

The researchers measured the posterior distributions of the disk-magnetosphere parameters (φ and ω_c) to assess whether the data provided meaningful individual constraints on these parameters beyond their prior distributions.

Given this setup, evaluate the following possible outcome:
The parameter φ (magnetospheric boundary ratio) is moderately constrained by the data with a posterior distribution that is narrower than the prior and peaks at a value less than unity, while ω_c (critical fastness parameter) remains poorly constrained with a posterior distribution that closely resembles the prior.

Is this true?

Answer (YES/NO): NO